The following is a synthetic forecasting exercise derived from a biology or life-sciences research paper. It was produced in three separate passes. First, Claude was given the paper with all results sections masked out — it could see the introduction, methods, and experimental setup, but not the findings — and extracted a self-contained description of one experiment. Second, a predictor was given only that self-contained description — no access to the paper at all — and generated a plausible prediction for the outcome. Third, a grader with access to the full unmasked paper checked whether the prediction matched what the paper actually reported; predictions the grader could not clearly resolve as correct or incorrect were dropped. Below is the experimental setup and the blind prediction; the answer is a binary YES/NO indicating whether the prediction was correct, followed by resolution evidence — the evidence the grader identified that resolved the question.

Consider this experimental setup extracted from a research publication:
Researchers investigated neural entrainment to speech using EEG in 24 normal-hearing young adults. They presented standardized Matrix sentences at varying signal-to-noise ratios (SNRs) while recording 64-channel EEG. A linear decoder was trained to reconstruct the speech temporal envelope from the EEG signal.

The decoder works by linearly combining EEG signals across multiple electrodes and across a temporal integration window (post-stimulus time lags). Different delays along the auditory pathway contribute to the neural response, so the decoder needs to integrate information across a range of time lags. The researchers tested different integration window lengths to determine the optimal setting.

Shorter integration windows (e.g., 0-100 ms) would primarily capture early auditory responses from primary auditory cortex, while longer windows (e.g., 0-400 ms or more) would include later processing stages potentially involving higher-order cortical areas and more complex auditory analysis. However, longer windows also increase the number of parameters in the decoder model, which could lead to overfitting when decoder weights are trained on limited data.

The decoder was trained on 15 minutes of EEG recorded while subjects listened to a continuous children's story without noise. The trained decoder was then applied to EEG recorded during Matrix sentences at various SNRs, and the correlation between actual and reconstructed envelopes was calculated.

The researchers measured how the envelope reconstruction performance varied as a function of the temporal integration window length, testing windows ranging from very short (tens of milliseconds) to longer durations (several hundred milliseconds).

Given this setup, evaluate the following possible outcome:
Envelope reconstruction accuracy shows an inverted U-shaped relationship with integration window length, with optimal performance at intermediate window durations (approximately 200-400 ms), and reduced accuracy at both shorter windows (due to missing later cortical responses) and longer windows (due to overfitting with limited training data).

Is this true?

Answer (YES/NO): NO